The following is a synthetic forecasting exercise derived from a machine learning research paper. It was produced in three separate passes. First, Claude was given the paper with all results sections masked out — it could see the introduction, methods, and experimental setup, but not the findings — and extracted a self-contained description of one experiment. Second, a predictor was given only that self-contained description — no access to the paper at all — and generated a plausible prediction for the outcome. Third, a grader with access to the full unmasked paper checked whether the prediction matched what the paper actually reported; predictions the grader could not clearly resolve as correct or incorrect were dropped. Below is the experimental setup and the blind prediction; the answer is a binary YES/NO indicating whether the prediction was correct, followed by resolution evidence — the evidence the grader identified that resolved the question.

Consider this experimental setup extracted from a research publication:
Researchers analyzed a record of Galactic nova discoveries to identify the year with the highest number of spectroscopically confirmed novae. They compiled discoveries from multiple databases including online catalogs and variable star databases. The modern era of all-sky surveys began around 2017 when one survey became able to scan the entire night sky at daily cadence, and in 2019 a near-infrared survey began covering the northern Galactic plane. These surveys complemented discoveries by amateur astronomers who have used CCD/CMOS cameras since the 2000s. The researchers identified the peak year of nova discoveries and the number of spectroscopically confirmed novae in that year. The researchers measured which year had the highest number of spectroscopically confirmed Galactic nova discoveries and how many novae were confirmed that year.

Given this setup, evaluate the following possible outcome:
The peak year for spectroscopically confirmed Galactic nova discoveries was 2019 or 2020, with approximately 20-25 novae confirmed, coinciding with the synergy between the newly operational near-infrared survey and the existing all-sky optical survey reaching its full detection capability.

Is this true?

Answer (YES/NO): NO